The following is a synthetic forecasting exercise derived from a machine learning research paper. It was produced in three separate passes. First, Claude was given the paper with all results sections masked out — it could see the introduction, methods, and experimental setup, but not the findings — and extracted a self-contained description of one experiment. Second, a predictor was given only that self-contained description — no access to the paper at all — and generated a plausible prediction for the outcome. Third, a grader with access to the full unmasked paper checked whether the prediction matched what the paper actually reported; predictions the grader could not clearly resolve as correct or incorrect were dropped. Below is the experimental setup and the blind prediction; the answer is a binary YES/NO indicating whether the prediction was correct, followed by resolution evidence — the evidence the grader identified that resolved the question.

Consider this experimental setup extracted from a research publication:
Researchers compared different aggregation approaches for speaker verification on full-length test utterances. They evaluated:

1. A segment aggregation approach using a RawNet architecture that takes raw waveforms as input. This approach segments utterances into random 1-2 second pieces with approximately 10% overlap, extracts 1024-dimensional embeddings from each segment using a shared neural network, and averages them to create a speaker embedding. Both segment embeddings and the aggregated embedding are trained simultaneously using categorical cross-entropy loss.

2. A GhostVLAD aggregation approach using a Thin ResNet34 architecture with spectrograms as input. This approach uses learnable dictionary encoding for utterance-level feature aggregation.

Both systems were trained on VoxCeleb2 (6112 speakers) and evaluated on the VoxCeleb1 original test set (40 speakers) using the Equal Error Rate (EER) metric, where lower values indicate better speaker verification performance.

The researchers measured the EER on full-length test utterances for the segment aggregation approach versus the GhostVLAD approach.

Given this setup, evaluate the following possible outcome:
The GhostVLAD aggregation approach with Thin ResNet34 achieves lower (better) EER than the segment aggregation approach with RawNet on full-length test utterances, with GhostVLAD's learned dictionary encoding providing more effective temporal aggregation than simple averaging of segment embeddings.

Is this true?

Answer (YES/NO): YES